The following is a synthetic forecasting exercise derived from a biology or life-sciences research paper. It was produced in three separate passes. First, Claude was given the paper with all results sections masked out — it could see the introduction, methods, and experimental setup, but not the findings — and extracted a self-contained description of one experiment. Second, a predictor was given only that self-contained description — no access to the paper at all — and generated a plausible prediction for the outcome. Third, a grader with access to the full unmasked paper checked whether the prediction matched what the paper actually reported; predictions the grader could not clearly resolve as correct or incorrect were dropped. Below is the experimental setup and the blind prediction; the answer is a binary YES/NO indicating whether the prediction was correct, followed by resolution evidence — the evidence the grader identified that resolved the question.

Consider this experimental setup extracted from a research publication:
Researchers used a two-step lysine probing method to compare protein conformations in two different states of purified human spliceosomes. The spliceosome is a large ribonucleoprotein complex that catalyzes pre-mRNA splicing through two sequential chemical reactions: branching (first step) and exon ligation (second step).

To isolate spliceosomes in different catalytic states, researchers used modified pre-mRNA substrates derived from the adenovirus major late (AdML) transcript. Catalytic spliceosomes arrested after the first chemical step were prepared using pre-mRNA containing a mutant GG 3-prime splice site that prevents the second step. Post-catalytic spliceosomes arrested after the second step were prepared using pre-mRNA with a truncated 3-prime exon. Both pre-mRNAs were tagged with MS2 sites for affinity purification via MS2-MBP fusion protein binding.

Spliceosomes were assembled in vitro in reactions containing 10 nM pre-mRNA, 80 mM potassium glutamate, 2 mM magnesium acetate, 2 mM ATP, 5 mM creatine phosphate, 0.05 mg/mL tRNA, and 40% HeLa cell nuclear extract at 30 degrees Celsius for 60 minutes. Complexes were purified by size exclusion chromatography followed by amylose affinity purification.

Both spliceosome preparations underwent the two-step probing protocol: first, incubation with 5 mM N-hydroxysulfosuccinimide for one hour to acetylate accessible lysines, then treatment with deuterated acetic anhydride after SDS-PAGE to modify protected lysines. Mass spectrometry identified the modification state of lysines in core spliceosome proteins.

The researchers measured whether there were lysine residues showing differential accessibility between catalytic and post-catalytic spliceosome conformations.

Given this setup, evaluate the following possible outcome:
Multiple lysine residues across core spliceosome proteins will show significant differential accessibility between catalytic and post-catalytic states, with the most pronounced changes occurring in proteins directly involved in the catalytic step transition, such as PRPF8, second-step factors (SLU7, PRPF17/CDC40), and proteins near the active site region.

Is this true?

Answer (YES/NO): NO